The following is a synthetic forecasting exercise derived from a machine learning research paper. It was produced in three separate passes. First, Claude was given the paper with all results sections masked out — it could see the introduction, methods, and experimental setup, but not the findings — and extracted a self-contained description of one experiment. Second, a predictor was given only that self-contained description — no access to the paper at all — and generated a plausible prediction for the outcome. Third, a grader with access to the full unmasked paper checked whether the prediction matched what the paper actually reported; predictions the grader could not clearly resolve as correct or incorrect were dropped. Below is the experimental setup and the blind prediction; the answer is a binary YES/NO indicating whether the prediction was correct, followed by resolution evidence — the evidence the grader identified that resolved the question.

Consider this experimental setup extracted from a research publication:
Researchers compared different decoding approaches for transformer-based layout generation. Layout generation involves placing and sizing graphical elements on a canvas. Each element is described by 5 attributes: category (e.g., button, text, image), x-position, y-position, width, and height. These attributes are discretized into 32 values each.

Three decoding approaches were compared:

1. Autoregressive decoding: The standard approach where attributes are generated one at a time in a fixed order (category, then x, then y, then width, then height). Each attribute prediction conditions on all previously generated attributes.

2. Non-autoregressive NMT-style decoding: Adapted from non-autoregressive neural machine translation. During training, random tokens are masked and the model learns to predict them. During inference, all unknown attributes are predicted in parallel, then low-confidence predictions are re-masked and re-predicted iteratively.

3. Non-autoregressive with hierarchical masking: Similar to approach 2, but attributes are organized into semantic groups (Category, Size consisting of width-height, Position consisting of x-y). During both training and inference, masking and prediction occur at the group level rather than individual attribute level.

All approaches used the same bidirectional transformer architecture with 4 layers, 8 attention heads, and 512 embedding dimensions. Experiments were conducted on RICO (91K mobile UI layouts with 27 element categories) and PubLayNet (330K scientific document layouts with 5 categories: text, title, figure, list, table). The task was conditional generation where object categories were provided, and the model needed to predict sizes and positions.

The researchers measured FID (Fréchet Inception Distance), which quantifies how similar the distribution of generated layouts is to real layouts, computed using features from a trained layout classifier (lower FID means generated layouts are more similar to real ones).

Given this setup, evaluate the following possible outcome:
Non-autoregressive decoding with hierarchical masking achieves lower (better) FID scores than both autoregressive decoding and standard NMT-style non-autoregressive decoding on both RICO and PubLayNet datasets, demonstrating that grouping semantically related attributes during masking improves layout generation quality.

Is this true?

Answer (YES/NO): NO